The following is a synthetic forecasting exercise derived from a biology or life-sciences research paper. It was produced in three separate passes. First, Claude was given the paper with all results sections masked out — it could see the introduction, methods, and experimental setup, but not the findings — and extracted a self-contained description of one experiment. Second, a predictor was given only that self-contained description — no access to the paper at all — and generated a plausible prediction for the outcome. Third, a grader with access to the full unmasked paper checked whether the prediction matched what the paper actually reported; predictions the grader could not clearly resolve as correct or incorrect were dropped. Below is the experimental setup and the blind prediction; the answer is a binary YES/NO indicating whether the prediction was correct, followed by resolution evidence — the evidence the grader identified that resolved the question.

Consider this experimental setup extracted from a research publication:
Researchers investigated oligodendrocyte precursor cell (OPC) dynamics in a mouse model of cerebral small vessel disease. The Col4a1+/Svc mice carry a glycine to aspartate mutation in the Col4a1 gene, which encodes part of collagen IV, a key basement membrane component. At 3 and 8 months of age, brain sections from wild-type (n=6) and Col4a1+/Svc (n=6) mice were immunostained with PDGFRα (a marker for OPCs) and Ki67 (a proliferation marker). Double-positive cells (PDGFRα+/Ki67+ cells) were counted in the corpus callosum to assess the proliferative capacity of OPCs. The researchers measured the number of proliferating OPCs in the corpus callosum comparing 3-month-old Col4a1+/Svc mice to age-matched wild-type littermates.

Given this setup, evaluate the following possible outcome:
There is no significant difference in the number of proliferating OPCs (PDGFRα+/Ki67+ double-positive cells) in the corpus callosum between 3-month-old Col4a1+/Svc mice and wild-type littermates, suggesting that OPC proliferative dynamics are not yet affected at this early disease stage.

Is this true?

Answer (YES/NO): NO